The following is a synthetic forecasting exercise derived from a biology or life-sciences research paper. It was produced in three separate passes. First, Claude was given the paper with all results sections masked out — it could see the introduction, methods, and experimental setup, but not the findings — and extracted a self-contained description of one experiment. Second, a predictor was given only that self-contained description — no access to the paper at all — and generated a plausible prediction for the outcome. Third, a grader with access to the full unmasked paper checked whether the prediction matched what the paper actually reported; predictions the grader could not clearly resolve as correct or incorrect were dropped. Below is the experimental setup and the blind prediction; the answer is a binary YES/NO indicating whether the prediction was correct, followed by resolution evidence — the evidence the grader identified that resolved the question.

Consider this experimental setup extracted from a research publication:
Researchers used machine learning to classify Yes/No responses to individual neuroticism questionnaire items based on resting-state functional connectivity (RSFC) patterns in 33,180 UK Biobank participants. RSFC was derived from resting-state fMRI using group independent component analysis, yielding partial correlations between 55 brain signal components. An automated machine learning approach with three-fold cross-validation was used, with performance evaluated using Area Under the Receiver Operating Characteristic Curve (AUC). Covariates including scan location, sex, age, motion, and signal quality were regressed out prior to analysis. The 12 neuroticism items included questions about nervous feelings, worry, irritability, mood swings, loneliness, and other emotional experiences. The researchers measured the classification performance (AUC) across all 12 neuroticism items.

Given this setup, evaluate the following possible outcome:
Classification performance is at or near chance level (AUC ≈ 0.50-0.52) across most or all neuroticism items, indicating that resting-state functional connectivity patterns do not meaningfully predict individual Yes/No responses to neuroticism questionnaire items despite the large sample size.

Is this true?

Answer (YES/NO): NO